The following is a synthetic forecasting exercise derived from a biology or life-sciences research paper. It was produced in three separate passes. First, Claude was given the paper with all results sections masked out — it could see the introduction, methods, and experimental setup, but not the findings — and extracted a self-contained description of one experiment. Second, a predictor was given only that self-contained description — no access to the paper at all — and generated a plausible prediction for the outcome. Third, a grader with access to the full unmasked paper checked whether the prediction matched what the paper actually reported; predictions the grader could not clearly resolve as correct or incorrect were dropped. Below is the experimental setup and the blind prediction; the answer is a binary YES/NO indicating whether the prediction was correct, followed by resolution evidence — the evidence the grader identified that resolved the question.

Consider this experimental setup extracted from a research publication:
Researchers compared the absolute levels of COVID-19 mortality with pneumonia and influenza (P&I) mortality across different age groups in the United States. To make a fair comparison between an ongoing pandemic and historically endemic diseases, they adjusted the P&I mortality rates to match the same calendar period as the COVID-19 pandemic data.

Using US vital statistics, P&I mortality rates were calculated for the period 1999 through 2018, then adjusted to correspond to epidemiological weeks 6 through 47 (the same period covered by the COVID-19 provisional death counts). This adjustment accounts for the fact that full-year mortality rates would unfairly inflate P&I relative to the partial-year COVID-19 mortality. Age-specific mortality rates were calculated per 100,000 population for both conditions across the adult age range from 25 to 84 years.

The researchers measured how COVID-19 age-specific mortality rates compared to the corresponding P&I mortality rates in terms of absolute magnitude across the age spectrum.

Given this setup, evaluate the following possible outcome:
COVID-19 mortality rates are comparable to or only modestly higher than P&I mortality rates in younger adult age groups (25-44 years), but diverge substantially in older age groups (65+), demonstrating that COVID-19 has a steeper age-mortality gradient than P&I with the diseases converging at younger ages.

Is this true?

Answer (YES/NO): NO